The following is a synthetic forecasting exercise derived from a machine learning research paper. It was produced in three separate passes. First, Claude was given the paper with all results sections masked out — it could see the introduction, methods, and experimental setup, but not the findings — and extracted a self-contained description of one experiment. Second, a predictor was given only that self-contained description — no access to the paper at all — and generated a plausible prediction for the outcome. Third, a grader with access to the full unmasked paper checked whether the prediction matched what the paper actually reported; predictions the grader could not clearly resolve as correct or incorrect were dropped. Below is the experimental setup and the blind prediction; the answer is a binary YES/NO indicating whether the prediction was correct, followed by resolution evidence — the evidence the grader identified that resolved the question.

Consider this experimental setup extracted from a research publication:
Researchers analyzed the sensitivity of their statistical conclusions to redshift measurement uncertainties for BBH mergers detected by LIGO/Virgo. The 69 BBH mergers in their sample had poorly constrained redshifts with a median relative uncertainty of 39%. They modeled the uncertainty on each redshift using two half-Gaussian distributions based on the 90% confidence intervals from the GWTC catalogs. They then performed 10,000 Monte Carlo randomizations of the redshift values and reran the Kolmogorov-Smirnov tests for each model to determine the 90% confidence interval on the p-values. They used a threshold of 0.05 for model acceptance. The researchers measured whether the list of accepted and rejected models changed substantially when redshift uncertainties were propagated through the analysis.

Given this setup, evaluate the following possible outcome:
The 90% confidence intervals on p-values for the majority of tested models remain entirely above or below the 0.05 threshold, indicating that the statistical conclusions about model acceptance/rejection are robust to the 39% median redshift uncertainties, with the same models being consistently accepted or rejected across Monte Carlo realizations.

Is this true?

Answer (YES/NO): NO